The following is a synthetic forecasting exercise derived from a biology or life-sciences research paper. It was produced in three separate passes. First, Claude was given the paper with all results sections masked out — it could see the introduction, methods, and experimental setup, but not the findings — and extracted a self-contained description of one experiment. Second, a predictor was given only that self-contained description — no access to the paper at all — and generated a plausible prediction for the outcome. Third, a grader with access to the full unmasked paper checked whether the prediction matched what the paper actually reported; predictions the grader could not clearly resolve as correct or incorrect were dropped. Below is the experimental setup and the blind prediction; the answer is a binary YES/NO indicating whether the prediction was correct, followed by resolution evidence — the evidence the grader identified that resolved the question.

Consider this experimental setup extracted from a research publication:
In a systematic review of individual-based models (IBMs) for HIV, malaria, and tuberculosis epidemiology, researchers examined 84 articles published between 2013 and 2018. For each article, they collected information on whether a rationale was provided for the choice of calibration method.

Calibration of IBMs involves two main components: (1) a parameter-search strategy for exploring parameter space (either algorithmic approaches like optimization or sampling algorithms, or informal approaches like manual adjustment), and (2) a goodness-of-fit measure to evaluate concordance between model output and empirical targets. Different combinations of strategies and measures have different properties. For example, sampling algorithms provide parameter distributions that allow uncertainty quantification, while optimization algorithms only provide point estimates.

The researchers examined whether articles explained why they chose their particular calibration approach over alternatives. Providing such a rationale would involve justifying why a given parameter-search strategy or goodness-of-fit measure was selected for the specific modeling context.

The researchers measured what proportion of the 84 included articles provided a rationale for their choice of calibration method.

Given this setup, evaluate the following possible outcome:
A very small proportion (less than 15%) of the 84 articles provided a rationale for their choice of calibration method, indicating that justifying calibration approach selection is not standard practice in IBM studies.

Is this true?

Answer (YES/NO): NO